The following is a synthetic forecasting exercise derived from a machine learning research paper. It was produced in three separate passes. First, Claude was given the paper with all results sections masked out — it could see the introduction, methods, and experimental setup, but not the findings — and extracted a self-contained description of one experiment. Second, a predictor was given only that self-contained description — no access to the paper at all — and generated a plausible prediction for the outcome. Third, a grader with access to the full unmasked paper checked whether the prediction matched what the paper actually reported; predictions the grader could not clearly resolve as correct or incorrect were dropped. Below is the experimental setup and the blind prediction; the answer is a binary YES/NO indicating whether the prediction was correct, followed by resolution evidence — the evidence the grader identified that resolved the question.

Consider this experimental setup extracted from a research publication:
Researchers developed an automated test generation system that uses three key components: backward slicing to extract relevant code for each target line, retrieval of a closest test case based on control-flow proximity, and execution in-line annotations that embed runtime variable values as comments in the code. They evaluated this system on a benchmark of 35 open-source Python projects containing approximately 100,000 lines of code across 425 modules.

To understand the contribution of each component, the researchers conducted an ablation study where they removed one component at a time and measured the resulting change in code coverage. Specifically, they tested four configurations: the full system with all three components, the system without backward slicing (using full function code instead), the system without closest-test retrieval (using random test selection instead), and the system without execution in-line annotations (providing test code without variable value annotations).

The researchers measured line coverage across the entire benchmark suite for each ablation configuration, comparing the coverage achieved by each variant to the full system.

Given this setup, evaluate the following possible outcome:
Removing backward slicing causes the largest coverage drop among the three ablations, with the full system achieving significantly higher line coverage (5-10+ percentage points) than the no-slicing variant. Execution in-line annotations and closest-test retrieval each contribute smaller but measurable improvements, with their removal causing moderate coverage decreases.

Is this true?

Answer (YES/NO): NO